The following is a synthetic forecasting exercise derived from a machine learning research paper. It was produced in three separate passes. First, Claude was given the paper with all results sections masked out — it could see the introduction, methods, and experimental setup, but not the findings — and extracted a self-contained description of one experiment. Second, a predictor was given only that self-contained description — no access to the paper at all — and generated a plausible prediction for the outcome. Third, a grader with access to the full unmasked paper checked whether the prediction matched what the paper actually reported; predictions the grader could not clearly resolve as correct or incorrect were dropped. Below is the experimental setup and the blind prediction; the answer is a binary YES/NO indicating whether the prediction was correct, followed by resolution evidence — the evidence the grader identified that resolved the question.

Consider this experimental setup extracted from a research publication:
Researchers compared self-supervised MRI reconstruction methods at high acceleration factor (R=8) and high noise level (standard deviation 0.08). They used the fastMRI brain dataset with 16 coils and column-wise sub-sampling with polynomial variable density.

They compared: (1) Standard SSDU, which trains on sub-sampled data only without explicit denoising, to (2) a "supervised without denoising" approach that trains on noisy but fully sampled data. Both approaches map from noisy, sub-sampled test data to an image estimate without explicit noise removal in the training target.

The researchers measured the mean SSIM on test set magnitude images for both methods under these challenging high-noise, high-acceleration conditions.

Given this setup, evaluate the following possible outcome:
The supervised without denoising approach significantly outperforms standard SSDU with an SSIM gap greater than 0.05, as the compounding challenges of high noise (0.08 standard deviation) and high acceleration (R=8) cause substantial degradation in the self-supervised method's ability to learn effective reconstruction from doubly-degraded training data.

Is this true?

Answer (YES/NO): NO